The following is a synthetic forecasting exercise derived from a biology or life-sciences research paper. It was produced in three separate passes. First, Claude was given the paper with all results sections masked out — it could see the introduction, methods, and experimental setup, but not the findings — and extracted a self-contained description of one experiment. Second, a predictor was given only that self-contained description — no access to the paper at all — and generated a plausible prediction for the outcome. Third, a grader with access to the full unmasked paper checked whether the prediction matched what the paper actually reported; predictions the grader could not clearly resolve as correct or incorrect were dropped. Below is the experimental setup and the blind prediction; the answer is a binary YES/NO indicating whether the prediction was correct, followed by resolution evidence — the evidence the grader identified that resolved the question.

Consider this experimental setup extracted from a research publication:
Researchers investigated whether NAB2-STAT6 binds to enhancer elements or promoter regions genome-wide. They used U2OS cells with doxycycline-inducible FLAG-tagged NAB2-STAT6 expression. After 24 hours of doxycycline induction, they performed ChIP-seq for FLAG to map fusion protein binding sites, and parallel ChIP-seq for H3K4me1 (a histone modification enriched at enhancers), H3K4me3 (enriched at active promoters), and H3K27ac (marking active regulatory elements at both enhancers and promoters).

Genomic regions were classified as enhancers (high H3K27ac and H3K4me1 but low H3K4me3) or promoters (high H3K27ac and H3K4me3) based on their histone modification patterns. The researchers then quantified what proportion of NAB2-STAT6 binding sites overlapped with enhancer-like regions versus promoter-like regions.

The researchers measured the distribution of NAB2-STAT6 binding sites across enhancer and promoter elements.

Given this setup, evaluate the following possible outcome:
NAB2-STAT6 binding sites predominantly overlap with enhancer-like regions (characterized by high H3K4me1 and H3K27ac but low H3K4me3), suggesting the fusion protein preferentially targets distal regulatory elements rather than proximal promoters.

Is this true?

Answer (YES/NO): NO